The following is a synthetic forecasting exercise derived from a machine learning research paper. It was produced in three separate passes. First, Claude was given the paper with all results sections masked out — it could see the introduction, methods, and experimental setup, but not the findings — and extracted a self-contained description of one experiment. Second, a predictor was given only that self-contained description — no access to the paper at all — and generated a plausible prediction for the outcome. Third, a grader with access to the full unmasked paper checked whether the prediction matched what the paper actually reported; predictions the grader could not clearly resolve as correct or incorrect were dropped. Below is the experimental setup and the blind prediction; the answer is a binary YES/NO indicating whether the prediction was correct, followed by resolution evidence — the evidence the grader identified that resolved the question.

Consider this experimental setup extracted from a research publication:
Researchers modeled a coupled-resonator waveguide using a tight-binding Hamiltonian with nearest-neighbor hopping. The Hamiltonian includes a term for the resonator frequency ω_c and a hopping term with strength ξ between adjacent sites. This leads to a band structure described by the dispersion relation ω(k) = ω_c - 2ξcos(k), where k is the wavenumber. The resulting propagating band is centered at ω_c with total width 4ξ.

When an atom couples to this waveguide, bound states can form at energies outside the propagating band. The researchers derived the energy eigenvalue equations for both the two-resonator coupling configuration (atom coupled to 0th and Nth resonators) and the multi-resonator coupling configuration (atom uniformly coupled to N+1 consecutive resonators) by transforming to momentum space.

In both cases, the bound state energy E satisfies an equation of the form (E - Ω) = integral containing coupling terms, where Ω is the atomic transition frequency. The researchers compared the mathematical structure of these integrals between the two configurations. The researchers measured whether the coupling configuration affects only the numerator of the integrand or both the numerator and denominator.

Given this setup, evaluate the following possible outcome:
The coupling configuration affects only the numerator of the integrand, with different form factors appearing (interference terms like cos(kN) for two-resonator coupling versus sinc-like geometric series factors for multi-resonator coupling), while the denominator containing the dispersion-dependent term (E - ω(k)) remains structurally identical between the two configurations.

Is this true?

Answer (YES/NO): NO